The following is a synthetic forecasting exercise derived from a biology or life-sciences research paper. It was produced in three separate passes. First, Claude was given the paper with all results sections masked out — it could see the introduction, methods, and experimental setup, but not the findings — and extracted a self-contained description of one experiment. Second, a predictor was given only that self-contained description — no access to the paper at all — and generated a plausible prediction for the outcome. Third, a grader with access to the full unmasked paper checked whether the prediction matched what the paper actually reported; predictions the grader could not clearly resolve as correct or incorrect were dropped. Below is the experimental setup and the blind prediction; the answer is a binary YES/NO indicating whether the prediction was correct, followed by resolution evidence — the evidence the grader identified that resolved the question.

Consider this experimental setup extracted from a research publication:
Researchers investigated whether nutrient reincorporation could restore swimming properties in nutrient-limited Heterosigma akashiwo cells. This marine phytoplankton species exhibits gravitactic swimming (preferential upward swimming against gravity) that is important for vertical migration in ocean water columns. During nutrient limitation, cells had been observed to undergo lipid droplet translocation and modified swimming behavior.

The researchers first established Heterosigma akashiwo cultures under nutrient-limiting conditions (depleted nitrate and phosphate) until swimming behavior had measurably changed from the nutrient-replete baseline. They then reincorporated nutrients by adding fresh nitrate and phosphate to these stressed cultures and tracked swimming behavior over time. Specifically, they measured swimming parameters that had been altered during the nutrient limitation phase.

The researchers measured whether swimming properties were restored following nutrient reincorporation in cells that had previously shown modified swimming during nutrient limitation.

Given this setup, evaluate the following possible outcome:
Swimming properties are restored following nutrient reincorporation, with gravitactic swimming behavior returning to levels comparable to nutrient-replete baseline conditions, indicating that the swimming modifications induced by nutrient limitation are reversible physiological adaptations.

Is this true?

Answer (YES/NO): NO